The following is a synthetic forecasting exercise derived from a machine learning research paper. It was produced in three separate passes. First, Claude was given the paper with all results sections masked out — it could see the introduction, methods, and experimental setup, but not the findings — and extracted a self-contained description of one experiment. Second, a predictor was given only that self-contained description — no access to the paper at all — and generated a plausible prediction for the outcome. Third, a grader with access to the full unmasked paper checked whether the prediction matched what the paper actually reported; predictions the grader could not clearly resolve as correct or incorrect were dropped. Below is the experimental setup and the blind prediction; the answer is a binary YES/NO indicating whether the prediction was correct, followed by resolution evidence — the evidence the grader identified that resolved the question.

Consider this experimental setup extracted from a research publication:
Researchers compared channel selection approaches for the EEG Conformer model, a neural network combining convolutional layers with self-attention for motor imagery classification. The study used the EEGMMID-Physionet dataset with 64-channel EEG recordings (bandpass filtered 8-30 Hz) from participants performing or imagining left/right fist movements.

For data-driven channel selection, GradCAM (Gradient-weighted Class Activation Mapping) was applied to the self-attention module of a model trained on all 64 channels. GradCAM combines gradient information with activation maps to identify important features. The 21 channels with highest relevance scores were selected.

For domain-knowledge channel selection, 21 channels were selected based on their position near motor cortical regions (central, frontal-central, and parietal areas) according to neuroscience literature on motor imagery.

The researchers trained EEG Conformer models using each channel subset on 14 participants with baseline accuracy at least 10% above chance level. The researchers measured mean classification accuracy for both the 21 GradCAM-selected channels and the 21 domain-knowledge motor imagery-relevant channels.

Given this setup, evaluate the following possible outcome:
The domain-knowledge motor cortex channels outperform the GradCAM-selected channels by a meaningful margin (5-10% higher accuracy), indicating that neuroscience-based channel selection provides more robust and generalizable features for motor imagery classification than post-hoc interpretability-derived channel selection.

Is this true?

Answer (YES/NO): NO